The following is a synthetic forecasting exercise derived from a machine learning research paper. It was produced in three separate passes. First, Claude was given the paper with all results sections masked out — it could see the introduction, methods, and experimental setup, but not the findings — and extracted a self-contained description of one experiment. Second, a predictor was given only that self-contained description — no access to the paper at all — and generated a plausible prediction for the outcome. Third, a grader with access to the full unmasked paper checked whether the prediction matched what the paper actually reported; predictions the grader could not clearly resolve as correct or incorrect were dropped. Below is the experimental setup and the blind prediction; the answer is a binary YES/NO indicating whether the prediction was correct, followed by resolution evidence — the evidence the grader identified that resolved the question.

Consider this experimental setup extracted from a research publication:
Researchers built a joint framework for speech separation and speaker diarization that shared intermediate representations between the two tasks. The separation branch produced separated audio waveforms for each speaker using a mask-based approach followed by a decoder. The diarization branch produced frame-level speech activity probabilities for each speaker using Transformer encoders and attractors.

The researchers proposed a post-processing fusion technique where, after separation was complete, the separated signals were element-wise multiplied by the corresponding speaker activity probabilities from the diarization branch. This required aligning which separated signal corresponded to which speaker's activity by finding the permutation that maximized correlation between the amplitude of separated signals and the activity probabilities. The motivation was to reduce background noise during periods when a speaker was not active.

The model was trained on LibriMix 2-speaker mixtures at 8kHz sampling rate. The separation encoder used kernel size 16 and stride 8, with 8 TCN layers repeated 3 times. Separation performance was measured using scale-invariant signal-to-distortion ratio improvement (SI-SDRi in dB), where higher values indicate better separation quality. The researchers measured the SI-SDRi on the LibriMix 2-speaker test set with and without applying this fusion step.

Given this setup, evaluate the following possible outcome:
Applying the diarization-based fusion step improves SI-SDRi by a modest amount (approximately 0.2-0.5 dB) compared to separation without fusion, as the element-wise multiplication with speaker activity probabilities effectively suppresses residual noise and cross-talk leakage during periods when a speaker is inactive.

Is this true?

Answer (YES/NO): NO